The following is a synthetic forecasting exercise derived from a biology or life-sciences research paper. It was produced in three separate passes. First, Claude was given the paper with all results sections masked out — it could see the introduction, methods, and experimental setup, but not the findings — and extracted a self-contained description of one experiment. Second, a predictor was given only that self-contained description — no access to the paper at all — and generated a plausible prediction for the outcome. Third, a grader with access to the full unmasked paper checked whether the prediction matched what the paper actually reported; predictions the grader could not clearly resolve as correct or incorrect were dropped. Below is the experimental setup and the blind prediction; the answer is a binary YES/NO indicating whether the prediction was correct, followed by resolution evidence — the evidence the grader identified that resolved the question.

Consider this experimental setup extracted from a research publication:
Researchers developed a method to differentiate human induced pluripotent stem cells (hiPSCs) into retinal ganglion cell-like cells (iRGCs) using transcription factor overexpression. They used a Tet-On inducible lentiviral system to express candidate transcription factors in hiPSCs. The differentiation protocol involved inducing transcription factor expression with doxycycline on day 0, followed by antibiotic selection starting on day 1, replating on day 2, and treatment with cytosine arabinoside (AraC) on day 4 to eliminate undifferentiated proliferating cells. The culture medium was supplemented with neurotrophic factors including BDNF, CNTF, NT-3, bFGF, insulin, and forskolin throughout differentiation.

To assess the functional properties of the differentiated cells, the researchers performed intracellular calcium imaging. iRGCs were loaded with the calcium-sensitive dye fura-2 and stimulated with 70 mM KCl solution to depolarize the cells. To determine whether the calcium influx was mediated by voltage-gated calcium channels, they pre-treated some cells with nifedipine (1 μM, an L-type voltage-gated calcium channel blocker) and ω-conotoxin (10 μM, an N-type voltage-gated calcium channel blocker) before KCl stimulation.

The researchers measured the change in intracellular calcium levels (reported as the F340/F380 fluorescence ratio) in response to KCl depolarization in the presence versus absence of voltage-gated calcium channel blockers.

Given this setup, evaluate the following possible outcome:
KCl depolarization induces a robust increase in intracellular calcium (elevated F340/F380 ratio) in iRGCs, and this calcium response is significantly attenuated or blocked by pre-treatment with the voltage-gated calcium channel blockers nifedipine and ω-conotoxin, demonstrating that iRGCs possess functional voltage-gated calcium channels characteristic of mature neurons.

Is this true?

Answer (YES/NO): YES